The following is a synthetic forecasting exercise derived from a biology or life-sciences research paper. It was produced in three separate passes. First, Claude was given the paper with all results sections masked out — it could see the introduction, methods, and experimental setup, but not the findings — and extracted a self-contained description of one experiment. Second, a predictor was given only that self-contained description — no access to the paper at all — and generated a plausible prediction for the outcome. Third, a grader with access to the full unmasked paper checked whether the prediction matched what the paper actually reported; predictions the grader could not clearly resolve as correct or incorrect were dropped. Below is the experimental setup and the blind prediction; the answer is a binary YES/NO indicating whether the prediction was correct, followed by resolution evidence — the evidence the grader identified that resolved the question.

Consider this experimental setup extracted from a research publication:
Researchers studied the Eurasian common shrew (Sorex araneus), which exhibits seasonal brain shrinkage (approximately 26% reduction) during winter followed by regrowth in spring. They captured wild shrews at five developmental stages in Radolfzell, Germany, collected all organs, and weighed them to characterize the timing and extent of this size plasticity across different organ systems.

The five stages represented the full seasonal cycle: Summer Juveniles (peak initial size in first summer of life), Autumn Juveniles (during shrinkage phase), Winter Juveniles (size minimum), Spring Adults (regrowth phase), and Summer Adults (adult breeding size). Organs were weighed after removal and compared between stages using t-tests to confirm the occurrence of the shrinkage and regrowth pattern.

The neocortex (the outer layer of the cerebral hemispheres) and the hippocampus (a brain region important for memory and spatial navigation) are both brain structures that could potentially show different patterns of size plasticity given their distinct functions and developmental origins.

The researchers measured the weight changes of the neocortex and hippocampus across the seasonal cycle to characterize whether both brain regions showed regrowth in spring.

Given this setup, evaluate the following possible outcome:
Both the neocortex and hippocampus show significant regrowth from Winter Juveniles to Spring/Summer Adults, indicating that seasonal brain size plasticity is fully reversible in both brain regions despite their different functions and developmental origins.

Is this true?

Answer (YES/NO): NO